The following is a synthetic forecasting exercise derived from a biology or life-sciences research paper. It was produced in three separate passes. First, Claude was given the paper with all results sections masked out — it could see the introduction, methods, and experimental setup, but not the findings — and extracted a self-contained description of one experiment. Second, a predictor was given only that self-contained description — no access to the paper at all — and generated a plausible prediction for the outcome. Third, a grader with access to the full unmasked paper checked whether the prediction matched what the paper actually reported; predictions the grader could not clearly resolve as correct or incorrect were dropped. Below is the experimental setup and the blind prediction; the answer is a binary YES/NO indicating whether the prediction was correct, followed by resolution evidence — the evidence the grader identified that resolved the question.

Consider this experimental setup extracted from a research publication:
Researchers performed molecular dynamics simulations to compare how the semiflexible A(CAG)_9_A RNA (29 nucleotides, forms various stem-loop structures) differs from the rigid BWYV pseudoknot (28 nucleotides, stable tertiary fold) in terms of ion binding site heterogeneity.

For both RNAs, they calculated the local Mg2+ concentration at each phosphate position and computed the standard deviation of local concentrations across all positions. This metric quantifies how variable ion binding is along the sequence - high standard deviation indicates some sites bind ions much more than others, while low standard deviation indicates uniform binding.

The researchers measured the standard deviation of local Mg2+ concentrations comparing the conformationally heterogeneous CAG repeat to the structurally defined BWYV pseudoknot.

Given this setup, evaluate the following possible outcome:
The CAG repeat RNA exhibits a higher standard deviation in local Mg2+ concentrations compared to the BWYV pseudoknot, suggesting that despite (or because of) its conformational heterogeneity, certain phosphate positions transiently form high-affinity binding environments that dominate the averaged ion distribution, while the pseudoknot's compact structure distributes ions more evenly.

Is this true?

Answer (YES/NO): NO